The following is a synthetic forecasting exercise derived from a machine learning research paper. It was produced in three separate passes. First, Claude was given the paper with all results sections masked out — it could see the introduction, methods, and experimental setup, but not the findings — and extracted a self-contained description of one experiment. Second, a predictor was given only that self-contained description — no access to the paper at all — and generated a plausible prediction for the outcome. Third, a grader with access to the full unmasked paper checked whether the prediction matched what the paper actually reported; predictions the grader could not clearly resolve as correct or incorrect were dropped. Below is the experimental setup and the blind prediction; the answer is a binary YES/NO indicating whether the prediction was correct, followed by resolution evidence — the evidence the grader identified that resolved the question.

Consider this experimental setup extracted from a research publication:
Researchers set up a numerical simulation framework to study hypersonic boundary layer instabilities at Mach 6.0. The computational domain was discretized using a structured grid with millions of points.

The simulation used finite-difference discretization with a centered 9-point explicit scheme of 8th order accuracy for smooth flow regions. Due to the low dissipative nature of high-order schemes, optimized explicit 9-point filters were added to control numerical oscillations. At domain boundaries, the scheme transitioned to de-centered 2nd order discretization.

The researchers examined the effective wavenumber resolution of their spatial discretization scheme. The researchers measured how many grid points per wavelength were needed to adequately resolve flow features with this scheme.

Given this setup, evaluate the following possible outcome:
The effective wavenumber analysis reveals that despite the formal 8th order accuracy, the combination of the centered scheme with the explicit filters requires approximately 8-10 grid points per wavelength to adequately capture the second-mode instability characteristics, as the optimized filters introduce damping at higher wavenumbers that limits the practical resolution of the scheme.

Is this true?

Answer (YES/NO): NO